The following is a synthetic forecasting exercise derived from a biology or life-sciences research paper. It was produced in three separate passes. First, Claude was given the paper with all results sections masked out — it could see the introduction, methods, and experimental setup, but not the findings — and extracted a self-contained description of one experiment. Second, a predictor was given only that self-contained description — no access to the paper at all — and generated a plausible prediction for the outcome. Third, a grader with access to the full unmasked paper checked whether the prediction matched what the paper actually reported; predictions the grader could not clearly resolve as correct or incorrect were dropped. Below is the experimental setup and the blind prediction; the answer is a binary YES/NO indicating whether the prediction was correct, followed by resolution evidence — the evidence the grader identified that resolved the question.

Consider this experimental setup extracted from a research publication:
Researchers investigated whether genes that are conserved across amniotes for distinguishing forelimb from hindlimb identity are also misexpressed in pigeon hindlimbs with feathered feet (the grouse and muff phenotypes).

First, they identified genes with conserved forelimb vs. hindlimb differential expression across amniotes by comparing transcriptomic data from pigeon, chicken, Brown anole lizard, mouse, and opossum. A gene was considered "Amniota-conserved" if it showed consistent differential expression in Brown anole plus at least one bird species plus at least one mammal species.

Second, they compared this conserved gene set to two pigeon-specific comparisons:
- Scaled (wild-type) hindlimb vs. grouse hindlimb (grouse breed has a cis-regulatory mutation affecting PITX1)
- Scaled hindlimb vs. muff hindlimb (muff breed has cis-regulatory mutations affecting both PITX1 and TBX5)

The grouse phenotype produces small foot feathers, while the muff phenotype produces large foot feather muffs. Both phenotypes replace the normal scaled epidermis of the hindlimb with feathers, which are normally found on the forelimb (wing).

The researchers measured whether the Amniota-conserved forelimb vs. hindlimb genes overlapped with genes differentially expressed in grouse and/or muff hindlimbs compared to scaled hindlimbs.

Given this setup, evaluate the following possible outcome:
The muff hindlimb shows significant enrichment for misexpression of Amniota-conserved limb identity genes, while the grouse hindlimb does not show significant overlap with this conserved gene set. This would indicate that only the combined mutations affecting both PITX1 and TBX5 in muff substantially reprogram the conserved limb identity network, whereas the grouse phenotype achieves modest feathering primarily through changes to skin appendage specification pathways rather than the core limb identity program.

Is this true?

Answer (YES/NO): NO